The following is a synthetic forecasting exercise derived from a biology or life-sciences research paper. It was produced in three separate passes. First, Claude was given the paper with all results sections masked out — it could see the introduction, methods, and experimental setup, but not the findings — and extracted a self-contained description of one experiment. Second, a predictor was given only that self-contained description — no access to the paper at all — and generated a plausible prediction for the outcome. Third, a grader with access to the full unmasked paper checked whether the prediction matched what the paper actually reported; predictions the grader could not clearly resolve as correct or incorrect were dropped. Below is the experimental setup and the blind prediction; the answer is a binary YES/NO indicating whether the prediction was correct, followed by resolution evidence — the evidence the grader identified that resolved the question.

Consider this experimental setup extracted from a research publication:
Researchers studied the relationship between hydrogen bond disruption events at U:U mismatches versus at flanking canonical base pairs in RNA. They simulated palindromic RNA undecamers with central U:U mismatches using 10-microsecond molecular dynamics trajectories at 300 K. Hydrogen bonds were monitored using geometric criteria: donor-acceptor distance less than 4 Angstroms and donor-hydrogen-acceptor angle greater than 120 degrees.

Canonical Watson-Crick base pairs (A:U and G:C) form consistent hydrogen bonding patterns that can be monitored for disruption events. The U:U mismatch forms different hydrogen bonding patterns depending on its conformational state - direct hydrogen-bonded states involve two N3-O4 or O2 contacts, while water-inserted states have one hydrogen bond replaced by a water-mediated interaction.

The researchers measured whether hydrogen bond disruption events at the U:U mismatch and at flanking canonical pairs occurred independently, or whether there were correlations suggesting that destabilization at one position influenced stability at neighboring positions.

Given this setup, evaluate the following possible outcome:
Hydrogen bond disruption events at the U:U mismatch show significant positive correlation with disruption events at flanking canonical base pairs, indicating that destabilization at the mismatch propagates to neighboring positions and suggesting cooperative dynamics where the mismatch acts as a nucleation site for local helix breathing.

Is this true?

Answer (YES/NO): NO